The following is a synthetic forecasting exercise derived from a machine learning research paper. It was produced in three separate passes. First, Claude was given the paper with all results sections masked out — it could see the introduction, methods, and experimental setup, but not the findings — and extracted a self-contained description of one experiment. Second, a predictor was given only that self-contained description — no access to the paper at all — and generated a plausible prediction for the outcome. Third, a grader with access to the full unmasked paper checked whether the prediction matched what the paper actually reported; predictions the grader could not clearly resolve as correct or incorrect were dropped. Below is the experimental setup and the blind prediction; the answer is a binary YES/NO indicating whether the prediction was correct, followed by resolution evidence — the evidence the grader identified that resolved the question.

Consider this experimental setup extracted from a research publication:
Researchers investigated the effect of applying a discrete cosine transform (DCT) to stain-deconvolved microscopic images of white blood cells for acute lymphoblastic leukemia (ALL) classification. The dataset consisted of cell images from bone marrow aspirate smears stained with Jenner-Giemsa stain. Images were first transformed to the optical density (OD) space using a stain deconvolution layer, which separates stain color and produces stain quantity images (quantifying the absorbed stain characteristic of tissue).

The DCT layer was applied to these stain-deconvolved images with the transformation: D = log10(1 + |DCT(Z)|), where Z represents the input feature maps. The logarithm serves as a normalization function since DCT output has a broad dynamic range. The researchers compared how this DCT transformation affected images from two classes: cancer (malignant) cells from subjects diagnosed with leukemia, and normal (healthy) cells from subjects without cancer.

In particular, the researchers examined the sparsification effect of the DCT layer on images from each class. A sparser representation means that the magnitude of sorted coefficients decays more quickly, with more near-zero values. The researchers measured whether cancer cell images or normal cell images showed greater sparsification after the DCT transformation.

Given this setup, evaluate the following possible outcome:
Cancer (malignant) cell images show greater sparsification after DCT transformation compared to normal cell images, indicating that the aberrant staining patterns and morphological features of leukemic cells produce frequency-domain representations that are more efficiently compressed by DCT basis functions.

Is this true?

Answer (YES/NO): NO